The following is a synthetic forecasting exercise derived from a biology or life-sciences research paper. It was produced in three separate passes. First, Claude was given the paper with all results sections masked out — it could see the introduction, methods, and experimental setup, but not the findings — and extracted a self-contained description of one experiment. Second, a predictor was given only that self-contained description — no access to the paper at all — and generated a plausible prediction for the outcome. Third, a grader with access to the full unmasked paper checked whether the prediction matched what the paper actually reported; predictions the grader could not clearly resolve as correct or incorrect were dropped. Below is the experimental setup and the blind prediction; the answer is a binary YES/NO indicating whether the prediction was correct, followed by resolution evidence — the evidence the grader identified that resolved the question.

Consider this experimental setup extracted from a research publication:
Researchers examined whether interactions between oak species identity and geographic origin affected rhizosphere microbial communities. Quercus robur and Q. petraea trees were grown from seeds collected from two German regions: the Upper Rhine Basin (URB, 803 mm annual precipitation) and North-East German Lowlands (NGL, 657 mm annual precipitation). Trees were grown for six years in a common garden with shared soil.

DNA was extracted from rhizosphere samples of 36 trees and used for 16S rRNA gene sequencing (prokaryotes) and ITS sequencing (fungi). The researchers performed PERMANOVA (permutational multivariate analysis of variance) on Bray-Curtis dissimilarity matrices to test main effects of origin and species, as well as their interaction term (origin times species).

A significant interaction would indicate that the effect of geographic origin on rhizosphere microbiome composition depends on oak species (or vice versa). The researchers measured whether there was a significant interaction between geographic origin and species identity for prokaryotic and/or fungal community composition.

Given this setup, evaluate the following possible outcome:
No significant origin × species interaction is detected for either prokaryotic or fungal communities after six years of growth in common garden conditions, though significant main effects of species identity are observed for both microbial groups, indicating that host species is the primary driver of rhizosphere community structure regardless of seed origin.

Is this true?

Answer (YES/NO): NO